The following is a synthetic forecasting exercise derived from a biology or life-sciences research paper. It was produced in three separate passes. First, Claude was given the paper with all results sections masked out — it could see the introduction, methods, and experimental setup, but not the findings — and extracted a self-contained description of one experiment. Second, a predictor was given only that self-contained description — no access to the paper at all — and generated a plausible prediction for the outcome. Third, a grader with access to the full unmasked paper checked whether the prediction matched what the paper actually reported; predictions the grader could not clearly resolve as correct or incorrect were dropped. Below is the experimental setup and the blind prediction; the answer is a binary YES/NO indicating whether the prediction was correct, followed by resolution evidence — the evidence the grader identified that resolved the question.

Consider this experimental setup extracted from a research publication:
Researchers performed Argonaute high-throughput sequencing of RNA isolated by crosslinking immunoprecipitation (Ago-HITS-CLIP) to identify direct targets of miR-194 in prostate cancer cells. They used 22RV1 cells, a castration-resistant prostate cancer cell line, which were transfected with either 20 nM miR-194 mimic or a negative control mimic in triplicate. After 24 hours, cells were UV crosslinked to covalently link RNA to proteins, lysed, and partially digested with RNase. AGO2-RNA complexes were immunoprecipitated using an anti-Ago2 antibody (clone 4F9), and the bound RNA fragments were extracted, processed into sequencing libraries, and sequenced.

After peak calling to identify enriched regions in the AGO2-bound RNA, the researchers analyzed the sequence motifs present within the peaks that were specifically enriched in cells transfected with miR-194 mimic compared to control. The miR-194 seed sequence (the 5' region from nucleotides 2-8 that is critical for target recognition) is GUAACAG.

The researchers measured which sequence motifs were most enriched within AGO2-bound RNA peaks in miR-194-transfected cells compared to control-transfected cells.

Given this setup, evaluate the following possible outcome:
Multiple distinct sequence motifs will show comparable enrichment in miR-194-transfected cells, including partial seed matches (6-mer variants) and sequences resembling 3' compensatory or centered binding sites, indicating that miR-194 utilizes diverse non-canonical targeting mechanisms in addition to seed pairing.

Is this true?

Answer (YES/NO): NO